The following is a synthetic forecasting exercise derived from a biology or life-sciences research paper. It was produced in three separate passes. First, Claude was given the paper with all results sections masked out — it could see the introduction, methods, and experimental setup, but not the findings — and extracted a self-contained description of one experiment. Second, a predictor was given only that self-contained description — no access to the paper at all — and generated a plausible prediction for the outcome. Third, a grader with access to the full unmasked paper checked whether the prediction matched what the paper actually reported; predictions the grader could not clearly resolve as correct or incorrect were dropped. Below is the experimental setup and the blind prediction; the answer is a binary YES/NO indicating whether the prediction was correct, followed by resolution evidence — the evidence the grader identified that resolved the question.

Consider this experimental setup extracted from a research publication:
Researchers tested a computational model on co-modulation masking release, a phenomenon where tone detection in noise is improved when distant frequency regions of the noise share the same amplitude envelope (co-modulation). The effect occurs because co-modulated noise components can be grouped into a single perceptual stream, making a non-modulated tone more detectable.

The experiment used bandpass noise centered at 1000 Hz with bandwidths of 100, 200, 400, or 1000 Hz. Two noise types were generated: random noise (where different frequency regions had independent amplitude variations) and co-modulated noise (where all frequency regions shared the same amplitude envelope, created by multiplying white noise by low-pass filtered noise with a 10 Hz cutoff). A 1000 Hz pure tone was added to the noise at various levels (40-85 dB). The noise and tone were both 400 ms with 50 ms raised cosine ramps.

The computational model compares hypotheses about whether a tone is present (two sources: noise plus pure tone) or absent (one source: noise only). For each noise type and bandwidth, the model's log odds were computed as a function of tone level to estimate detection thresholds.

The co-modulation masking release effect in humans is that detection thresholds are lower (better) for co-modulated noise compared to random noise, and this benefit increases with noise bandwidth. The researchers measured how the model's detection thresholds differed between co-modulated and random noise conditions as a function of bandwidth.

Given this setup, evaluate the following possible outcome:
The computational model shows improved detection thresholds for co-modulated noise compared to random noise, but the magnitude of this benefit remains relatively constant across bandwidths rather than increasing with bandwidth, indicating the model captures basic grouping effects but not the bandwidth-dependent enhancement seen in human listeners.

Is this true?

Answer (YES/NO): NO